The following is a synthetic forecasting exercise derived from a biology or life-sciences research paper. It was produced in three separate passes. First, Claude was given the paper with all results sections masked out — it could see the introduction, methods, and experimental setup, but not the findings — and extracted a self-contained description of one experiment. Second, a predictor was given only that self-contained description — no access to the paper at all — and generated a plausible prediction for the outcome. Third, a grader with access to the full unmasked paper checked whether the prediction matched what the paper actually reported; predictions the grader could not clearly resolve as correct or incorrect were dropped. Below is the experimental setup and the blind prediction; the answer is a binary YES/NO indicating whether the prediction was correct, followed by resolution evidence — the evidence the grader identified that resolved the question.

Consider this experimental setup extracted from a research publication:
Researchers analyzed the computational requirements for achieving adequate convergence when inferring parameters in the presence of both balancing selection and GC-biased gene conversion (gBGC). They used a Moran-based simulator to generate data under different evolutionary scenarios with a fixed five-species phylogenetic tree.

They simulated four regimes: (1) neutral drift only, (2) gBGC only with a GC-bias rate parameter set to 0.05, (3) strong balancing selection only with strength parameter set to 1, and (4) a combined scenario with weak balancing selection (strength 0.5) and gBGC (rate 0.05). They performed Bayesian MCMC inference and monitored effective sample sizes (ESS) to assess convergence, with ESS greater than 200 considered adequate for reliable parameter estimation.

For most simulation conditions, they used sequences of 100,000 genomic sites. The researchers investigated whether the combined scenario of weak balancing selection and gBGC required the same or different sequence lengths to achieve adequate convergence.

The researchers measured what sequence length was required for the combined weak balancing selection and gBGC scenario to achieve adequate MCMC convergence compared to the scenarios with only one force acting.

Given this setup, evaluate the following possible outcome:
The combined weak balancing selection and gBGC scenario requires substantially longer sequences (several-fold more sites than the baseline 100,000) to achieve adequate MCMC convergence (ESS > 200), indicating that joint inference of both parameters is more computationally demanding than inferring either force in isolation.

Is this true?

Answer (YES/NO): YES